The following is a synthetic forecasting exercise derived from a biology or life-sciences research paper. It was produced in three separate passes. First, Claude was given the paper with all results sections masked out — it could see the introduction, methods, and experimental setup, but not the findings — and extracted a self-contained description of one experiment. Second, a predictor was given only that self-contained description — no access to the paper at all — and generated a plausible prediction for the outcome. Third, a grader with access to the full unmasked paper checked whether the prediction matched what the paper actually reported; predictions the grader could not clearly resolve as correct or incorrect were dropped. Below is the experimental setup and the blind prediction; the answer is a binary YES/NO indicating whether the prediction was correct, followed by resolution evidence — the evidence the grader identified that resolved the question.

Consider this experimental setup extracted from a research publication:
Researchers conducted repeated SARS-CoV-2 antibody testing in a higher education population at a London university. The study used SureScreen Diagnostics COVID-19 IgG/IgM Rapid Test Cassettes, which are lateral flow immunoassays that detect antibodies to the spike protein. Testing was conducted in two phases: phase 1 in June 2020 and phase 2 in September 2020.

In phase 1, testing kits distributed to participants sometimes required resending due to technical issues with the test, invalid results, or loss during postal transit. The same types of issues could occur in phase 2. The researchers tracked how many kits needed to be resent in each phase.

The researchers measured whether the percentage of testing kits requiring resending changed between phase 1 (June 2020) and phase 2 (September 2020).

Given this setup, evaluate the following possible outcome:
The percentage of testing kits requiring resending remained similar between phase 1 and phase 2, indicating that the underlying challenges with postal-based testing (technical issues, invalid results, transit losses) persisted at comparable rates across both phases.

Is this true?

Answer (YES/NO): NO